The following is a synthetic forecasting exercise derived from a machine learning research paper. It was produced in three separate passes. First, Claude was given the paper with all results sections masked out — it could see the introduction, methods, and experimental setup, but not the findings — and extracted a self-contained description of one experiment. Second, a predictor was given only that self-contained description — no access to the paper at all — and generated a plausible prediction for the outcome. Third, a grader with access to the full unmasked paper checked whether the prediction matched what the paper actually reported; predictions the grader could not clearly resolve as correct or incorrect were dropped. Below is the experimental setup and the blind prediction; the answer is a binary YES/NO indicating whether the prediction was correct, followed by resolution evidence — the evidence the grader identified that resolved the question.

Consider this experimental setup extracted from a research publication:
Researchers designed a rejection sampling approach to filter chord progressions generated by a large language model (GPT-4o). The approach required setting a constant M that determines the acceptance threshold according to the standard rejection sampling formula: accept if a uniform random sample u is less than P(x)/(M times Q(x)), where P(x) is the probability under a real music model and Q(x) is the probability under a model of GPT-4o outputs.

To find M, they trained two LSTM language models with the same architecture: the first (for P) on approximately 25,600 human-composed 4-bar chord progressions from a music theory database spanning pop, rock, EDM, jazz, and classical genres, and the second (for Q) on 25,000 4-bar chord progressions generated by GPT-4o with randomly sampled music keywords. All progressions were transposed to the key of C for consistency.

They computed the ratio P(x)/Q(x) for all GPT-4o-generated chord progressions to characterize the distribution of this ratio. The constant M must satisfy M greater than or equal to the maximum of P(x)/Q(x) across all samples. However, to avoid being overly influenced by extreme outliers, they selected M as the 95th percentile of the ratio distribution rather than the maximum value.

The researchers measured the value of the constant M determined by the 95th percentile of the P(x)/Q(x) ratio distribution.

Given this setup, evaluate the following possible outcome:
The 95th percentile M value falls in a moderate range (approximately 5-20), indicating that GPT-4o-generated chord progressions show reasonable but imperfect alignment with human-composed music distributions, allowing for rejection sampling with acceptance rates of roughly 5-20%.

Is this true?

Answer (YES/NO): YES